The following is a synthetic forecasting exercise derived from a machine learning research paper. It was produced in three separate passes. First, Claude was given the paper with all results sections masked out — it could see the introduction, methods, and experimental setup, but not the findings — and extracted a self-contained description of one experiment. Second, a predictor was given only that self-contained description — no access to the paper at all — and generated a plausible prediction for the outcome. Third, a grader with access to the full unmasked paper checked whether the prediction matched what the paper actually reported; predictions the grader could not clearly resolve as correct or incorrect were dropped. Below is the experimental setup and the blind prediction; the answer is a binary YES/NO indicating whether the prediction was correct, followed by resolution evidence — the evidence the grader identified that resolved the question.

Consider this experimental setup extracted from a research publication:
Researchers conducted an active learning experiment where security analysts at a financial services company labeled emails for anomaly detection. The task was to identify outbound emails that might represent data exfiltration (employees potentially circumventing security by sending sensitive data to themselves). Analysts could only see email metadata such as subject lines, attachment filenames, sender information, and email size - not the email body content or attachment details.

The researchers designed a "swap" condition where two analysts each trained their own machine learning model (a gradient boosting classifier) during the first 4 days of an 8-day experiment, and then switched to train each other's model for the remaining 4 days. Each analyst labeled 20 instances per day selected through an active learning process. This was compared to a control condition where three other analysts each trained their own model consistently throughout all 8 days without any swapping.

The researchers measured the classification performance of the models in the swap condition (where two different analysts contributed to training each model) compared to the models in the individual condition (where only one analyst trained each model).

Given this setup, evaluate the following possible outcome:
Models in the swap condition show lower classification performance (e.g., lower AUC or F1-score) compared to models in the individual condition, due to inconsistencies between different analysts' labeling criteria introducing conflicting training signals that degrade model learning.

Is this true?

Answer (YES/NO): YES